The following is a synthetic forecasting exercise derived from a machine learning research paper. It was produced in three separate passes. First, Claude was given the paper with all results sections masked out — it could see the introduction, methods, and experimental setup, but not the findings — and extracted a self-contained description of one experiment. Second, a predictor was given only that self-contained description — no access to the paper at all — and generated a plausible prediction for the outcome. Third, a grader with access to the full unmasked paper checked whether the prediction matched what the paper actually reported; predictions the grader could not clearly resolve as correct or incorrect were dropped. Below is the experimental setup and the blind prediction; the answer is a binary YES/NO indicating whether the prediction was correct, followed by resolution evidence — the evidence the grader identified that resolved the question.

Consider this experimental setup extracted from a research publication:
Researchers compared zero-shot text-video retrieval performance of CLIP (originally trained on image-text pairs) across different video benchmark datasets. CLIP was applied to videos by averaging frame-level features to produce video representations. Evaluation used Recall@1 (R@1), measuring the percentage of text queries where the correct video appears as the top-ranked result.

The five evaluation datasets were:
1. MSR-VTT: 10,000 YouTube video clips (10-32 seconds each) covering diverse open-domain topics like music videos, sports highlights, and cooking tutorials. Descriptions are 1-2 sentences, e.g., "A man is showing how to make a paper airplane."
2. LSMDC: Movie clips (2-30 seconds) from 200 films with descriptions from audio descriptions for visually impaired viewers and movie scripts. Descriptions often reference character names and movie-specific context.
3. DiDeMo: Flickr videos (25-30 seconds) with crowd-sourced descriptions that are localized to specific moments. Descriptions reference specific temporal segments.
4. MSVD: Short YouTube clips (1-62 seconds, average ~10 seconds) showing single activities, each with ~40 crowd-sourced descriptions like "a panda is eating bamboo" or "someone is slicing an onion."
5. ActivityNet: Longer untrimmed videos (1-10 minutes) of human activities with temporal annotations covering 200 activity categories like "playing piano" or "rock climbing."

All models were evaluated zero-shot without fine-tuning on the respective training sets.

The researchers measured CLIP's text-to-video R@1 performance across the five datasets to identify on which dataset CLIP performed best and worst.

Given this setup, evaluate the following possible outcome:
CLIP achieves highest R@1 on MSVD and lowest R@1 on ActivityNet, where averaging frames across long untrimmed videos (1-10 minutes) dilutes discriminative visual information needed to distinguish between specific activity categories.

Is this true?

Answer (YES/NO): YES